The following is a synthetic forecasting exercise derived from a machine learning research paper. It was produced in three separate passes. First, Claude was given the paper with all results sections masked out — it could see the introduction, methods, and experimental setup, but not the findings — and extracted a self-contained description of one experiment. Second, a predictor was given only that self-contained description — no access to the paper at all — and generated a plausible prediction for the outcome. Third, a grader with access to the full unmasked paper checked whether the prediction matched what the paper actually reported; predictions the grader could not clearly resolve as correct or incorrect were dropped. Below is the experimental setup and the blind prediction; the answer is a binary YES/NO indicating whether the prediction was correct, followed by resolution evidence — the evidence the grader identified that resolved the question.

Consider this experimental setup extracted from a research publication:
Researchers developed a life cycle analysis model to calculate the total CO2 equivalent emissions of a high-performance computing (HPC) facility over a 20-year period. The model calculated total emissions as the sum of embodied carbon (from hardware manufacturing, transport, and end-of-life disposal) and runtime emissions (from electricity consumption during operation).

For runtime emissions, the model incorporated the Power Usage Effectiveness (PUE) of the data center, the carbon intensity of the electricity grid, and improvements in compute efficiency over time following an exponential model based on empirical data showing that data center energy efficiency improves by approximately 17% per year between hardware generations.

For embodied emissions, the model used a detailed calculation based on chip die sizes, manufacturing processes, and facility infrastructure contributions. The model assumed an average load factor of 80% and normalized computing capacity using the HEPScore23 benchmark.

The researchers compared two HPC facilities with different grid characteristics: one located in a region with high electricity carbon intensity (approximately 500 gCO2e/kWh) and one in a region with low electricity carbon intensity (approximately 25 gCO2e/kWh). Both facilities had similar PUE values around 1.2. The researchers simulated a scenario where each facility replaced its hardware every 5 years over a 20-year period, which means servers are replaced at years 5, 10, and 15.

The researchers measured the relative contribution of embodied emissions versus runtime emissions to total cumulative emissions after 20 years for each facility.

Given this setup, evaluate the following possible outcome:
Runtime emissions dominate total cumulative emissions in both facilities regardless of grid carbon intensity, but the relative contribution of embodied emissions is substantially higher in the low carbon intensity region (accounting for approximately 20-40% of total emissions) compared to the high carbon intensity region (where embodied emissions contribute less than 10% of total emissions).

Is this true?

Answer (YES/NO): NO